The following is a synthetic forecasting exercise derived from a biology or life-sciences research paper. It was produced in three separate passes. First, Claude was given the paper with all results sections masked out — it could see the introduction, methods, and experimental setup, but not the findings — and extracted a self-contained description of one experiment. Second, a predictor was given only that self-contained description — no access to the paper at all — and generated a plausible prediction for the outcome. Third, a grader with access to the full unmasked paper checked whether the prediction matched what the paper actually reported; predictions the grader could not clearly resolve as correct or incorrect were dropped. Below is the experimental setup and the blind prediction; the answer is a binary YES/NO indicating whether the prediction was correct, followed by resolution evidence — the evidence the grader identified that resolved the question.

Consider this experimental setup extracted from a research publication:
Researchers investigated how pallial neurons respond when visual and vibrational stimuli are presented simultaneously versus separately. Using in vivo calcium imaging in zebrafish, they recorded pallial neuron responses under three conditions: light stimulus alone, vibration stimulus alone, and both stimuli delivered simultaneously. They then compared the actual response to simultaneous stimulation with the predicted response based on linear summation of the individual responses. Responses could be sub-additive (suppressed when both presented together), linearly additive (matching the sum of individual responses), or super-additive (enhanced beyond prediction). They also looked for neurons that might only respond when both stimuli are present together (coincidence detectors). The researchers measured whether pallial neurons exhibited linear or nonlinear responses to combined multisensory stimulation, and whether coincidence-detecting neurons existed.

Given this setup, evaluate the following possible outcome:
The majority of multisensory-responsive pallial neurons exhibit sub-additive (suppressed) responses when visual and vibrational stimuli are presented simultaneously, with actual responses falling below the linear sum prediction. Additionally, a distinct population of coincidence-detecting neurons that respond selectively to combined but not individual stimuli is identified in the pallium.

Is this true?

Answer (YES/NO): NO